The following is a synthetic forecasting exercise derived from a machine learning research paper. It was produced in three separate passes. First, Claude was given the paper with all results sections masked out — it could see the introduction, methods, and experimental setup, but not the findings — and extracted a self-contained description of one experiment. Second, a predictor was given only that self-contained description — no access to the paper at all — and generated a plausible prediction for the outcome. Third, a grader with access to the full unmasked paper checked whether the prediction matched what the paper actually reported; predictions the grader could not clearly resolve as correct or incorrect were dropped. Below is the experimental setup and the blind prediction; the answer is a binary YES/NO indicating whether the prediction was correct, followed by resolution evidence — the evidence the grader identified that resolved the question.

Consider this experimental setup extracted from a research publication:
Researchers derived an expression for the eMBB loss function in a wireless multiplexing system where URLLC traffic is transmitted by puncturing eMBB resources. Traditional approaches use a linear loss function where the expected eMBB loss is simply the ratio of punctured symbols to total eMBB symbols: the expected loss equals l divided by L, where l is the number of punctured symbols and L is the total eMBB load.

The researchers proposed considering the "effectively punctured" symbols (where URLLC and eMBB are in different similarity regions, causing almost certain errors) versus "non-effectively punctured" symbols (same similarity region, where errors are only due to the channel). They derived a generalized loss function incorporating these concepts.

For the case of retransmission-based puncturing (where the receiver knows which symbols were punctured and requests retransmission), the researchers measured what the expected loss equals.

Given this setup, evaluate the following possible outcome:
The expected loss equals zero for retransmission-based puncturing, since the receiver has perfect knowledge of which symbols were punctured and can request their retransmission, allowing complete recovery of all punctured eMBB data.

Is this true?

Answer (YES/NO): NO